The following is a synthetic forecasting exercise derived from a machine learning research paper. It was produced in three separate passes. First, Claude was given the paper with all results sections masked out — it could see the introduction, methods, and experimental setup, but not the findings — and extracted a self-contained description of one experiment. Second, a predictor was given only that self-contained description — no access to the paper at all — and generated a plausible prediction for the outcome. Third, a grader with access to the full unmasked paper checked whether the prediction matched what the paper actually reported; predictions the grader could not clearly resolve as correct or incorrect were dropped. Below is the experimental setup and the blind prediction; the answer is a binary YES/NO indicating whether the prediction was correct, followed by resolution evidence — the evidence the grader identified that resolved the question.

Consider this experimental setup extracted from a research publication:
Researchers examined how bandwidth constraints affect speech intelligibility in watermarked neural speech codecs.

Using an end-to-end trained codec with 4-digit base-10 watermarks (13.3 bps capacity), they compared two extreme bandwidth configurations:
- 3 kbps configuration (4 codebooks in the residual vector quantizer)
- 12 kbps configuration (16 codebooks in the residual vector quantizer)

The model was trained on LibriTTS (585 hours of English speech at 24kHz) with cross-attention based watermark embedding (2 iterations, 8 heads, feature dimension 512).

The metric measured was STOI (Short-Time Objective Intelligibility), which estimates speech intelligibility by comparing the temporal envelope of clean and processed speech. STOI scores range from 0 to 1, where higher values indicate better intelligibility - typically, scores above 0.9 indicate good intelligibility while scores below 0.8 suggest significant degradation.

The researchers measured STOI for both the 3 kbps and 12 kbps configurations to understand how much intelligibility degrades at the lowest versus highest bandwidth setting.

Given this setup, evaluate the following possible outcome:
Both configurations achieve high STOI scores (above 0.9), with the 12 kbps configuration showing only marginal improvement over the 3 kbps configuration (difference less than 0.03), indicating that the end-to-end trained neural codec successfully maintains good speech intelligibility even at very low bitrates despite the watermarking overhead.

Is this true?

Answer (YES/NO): NO